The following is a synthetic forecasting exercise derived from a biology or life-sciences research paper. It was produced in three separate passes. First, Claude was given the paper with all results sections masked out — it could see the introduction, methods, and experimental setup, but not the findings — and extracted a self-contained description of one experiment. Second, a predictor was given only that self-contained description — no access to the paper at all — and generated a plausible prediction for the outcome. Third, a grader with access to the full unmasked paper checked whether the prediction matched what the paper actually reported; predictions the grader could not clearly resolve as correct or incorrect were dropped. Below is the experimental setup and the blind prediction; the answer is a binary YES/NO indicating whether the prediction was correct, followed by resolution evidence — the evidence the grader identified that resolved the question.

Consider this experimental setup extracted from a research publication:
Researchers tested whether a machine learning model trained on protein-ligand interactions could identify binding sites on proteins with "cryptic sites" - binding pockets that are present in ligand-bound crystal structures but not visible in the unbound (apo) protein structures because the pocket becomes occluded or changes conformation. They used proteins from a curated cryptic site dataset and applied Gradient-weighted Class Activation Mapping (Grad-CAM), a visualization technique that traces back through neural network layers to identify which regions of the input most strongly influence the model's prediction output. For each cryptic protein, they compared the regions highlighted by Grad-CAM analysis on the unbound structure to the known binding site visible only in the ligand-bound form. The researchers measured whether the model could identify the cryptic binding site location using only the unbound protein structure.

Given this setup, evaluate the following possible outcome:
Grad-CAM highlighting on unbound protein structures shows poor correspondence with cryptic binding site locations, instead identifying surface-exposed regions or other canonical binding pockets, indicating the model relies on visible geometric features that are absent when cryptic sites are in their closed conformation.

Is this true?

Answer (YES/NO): NO